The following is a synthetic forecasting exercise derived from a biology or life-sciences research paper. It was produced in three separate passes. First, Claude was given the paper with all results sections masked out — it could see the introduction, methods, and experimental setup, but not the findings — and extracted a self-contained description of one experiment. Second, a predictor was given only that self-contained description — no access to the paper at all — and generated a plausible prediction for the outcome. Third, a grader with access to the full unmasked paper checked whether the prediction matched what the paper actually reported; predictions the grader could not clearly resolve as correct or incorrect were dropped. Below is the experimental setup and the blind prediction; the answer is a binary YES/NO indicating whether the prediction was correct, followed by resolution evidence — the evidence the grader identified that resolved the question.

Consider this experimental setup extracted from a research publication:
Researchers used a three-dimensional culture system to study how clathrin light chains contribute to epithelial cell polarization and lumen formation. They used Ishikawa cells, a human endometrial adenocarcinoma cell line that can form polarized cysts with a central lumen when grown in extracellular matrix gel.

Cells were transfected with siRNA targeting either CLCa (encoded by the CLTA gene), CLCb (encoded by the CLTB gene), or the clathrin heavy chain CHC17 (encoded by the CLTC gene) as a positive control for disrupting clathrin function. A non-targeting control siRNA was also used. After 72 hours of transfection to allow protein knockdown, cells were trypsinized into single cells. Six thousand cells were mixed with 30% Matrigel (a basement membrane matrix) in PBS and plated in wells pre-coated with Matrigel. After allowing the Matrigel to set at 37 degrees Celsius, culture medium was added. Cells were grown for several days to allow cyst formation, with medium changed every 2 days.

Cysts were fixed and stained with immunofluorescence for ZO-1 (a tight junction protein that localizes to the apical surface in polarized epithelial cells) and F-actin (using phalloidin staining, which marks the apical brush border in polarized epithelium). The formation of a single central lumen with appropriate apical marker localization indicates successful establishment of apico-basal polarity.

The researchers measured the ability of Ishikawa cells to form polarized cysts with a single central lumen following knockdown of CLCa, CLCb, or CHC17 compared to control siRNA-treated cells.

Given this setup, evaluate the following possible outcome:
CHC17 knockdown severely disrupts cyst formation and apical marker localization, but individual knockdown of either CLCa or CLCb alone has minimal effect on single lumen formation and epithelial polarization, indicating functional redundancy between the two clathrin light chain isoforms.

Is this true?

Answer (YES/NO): NO